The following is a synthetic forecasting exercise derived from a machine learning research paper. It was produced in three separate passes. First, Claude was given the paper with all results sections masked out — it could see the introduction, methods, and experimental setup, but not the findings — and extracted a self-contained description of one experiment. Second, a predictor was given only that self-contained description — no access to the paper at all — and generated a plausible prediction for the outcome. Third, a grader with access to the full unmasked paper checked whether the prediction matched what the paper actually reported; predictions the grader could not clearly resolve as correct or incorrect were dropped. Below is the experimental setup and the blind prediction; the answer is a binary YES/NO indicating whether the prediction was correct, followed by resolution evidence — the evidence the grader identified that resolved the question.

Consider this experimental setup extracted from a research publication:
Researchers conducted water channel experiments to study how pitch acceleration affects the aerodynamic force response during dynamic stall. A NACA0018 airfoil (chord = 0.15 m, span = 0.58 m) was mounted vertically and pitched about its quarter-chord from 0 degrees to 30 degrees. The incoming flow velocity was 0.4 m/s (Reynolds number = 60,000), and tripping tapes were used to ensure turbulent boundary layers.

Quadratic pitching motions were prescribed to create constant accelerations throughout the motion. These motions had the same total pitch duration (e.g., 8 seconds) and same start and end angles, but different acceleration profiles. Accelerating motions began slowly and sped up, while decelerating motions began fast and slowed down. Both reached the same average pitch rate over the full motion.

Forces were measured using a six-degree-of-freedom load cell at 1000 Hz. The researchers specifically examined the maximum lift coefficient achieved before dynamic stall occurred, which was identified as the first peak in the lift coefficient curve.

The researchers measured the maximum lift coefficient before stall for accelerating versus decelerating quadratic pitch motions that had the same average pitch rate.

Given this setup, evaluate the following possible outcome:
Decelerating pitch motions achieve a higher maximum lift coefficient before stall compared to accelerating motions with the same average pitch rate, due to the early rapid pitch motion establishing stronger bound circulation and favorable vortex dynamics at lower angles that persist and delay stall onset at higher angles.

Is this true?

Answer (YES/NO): NO